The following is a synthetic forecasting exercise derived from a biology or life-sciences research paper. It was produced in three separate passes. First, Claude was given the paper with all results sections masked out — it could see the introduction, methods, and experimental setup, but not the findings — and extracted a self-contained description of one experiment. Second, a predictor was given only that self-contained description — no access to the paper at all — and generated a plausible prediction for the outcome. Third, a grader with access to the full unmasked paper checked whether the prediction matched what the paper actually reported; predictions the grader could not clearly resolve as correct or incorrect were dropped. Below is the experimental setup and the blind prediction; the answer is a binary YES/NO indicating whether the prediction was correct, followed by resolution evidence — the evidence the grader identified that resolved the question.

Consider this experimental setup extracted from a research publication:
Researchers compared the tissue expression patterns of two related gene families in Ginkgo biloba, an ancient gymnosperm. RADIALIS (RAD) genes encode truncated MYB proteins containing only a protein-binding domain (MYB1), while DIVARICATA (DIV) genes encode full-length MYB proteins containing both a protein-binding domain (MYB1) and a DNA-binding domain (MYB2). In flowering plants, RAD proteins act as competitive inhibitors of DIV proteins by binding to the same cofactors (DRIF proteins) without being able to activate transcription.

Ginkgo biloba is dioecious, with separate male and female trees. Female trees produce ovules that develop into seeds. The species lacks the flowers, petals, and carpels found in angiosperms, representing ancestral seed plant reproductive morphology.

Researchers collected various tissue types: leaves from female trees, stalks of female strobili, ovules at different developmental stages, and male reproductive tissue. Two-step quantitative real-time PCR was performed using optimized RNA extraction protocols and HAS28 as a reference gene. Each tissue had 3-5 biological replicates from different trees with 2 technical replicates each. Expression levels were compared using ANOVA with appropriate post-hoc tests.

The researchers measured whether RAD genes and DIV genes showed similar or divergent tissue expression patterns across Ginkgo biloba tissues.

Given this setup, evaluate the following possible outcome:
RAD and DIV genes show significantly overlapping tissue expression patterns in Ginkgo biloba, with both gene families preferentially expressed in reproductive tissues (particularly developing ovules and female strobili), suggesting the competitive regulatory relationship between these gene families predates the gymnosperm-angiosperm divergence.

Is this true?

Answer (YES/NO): NO